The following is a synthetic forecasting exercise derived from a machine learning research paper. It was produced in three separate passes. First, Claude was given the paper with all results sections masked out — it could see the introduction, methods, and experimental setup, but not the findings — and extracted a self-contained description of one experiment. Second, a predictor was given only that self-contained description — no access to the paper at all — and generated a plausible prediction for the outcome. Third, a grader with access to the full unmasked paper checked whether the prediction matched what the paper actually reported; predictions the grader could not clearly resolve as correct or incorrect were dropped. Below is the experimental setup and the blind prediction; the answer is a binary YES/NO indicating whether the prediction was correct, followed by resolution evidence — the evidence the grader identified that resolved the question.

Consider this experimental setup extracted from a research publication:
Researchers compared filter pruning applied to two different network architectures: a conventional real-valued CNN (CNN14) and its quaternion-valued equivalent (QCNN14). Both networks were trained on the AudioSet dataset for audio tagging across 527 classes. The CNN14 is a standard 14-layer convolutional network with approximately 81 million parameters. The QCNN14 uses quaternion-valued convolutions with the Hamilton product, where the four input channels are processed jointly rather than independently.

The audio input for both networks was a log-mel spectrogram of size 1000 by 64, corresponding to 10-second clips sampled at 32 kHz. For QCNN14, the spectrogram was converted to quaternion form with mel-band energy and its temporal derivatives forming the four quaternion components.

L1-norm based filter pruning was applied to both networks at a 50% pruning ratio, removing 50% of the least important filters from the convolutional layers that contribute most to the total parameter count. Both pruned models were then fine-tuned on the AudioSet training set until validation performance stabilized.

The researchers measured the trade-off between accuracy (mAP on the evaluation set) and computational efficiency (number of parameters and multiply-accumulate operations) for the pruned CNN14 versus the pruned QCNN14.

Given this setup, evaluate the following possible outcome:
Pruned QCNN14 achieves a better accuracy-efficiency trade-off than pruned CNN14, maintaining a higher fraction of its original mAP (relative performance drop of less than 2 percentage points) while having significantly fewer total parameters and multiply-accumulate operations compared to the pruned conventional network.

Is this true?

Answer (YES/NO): YES